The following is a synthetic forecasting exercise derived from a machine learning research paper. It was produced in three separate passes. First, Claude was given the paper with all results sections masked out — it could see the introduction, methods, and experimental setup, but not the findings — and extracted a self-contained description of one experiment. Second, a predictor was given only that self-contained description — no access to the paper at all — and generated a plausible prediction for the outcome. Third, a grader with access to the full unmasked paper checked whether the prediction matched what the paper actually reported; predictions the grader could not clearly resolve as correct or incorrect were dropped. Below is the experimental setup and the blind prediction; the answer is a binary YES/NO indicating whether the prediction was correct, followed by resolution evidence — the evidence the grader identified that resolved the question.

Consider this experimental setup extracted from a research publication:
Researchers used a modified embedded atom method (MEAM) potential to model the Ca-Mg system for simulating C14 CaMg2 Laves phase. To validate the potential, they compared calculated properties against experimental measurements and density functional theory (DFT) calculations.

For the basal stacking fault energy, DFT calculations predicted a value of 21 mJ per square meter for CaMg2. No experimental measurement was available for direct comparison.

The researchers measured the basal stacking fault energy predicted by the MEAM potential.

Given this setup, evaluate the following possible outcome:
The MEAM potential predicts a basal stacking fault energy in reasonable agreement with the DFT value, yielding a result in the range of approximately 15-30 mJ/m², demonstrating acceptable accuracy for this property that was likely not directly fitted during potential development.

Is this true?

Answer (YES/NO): NO